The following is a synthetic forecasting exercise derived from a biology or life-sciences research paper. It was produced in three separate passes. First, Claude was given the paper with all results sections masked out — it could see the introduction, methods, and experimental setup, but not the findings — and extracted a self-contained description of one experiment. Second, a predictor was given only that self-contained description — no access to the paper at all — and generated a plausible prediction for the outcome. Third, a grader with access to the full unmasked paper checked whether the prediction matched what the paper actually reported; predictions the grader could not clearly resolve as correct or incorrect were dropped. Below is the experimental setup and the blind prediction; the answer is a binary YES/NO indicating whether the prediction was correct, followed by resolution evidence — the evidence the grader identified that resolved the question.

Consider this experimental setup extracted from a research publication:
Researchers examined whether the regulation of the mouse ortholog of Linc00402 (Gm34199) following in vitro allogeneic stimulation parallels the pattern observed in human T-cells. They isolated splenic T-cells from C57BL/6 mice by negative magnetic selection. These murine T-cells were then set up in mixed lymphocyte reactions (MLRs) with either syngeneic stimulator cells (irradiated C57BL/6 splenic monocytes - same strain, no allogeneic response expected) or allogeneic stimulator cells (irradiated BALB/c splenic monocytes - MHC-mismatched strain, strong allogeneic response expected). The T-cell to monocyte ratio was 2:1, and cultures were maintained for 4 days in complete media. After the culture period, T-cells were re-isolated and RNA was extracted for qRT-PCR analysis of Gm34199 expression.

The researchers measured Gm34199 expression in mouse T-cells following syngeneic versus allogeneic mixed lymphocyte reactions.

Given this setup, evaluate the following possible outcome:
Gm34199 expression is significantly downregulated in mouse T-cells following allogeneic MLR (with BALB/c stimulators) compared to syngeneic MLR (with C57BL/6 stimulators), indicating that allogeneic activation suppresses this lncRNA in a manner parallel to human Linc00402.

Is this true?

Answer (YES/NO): YES